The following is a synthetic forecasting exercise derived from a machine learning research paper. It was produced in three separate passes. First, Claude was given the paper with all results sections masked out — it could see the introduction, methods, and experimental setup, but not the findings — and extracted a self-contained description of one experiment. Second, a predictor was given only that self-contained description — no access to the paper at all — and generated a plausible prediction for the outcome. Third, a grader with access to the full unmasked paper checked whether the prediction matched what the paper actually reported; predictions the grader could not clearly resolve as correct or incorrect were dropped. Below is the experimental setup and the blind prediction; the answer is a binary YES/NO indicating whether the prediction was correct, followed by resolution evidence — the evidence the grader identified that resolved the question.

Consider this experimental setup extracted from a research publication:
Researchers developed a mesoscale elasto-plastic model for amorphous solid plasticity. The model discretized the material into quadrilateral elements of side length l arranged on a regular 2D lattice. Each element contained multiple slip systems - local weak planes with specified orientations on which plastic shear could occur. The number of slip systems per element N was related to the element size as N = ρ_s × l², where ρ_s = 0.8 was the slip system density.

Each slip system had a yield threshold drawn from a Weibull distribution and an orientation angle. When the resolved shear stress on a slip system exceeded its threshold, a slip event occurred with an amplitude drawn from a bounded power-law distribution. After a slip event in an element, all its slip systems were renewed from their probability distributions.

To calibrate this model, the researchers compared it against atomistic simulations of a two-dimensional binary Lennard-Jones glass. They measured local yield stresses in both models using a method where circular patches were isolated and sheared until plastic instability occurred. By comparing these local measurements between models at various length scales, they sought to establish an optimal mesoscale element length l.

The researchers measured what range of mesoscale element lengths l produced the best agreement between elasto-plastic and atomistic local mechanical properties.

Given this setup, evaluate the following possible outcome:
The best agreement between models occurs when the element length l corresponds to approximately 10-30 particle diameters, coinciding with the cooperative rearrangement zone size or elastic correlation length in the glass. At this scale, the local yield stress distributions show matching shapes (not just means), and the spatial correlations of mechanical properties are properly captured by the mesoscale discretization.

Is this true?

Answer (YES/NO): NO